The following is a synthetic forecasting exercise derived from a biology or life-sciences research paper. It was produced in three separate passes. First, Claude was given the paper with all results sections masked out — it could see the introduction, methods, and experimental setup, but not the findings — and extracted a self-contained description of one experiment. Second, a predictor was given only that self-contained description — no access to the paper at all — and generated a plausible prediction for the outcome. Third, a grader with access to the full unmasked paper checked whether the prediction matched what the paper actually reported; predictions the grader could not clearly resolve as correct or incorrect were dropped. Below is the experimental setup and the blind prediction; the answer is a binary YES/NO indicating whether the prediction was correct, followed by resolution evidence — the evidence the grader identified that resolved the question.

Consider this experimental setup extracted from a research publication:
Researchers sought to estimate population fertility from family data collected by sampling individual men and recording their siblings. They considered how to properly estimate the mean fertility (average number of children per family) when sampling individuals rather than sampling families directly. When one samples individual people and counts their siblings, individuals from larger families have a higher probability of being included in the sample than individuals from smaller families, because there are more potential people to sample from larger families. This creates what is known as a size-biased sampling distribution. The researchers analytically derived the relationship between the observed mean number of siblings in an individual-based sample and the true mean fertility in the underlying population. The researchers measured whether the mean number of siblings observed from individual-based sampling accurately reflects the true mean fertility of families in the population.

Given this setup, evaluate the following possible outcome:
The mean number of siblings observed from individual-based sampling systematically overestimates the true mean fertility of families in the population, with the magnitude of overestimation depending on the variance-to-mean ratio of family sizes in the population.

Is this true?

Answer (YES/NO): NO